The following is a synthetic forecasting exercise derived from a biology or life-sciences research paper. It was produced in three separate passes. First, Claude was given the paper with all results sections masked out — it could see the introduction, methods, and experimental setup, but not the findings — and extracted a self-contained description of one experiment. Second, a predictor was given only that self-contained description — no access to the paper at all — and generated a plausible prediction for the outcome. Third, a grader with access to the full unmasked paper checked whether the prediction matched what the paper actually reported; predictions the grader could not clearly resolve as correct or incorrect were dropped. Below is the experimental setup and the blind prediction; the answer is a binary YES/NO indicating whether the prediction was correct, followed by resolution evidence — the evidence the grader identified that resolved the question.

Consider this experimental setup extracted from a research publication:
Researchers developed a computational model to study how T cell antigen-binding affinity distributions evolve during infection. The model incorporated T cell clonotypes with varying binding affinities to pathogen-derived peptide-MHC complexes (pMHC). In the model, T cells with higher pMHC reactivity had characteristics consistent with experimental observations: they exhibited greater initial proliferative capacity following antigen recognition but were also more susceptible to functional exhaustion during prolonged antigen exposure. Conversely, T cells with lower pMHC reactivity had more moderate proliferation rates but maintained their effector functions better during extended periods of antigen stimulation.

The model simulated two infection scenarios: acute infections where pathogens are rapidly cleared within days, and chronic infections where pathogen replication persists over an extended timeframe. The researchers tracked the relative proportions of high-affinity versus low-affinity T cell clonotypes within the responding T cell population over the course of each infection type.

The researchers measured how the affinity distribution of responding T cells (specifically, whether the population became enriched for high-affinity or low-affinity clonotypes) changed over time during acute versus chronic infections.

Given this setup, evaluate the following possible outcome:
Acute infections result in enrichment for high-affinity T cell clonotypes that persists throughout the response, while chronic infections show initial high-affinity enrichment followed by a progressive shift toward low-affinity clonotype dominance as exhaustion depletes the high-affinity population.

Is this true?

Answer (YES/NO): YES